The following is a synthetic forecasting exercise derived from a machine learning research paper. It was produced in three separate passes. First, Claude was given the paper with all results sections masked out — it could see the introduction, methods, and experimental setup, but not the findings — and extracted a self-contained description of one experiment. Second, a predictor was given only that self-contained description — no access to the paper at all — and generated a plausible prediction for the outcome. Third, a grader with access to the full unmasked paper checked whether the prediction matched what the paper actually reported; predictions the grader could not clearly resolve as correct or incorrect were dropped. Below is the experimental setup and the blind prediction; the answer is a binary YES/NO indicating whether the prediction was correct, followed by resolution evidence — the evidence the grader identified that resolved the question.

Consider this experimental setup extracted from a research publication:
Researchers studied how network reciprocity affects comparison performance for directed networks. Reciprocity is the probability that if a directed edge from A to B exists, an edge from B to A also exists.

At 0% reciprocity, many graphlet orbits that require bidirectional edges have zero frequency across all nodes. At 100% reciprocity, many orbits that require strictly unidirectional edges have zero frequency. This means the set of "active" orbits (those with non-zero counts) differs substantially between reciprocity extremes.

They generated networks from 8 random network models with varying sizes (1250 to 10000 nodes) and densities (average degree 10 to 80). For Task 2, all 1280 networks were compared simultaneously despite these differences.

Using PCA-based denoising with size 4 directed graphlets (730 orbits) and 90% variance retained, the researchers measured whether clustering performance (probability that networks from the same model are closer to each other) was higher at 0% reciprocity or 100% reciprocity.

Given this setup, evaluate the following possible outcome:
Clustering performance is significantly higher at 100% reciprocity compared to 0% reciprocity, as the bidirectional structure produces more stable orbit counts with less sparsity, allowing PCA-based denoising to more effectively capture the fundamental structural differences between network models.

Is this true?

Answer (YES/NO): NO